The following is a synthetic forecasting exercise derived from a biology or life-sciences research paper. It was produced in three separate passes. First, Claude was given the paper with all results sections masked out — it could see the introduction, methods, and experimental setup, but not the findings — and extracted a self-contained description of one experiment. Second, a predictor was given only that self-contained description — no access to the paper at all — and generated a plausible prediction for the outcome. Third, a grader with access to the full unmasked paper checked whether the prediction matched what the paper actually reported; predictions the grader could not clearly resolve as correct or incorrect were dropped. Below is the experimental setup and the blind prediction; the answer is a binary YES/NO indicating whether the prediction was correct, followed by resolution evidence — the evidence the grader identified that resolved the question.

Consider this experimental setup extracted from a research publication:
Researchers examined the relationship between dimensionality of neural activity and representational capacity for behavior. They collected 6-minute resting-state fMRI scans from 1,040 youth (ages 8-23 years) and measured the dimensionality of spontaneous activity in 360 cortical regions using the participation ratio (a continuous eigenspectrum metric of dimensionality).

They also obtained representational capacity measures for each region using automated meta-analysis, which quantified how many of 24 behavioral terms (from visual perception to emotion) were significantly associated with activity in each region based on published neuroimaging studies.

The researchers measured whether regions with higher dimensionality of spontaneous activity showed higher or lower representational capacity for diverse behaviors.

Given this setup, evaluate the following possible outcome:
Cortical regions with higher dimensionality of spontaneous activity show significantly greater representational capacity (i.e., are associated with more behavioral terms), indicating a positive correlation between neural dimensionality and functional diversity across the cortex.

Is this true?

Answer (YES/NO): YES